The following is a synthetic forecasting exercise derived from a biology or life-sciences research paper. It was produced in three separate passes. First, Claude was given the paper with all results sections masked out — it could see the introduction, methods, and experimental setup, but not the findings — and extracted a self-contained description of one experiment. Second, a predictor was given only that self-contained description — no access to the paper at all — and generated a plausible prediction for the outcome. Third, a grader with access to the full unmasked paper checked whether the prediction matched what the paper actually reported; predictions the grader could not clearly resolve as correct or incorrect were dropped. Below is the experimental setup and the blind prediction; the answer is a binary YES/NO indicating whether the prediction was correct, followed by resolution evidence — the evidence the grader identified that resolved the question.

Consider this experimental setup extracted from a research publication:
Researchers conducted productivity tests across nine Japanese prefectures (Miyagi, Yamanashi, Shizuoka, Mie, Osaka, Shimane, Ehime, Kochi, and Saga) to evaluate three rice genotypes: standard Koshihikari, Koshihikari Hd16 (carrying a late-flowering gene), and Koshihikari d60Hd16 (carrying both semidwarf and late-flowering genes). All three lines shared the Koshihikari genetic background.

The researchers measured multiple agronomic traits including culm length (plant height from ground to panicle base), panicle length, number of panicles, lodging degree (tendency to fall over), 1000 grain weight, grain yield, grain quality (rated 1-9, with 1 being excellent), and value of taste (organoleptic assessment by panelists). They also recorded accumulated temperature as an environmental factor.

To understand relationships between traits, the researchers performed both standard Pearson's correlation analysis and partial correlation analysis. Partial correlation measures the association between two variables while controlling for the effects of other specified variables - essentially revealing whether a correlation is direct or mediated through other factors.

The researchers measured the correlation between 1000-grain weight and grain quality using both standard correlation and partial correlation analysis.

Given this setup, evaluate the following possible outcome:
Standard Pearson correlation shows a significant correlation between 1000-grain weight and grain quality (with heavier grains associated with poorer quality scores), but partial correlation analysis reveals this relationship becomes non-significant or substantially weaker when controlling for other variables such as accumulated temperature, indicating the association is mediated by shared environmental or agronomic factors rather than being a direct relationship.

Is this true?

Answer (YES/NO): YES